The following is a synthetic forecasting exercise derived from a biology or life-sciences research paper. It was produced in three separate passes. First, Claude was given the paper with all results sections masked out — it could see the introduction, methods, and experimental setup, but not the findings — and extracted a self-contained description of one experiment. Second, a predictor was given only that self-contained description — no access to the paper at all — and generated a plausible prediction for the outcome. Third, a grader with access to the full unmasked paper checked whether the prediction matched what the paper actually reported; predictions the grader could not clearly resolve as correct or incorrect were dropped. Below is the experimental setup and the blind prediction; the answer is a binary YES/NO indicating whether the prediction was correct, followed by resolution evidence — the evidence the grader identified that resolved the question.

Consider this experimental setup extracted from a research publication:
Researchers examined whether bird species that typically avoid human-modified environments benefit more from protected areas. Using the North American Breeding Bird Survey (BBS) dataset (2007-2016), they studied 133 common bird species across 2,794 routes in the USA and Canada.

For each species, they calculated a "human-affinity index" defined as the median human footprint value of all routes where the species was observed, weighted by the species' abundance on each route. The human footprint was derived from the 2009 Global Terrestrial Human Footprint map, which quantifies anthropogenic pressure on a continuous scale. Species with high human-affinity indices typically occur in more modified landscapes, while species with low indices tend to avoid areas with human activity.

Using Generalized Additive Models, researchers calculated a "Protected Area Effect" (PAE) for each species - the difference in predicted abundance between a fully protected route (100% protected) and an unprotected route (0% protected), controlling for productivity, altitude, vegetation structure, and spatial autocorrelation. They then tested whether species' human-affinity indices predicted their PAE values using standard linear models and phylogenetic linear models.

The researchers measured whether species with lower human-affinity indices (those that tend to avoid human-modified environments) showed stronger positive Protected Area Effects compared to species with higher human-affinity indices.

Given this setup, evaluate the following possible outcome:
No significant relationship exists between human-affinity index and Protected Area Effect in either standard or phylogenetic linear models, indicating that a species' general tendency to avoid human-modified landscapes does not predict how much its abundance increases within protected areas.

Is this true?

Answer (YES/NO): NO